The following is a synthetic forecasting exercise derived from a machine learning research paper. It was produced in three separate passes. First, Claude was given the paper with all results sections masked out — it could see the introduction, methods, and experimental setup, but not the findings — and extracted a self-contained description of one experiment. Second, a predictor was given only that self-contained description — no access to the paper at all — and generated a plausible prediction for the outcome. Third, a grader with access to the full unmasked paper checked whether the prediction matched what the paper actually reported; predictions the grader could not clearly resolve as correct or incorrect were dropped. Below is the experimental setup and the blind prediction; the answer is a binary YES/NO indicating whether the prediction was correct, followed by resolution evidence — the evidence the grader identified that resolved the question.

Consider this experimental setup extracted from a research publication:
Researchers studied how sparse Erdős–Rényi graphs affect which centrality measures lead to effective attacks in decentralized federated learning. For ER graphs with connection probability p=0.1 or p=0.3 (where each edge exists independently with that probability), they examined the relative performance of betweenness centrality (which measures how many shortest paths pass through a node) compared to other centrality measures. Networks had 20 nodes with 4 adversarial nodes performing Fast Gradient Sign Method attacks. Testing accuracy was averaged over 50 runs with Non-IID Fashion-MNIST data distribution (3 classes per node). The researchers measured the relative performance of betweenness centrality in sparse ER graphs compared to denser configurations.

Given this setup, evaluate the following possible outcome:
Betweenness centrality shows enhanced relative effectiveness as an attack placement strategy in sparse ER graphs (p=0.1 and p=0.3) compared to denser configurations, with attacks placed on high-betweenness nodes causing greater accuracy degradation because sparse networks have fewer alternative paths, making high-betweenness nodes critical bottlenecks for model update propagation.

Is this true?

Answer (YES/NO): YES